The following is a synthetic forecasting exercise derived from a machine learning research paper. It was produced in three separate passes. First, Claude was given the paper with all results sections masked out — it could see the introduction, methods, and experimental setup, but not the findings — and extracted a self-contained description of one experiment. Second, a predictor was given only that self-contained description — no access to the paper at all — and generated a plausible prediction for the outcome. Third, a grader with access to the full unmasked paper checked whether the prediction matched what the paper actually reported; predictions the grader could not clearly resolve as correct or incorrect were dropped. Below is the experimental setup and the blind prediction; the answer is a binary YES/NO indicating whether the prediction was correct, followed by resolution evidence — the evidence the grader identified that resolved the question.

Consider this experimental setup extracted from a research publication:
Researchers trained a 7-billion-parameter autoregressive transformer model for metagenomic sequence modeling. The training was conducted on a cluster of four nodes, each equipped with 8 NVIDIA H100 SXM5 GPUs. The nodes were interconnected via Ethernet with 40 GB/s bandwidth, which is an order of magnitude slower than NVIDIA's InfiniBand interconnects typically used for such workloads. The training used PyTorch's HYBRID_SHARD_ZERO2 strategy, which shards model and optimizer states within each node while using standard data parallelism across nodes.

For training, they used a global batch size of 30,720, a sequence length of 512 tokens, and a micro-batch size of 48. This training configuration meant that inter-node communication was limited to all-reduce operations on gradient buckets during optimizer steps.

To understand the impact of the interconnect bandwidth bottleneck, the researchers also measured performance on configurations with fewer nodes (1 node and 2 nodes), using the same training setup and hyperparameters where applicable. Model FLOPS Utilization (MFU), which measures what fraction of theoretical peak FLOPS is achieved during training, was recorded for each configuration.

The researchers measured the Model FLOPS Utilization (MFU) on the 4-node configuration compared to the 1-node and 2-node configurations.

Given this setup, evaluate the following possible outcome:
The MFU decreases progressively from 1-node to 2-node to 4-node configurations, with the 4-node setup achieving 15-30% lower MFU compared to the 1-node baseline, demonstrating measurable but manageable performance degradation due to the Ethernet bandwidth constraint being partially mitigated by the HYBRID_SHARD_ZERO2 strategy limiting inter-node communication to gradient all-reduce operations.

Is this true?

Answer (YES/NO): YES